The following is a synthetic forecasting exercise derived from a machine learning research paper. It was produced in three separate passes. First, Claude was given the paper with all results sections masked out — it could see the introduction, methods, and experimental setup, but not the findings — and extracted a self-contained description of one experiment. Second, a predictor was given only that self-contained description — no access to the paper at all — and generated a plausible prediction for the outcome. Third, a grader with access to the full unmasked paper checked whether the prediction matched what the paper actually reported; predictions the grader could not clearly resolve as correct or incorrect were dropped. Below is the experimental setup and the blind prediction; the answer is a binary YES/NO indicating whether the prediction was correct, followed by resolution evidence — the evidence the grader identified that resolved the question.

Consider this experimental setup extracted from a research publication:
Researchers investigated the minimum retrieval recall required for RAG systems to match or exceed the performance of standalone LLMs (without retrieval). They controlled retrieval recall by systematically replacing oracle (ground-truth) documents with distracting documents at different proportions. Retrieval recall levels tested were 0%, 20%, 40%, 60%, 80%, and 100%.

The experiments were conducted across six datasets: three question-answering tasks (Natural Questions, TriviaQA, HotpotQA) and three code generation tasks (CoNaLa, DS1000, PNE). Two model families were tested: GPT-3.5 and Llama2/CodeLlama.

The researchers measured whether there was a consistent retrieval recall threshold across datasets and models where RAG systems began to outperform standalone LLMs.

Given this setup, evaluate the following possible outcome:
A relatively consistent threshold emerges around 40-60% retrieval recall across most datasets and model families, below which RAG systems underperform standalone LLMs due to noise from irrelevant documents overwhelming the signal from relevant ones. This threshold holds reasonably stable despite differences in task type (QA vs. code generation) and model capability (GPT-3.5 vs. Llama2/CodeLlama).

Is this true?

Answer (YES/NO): NO